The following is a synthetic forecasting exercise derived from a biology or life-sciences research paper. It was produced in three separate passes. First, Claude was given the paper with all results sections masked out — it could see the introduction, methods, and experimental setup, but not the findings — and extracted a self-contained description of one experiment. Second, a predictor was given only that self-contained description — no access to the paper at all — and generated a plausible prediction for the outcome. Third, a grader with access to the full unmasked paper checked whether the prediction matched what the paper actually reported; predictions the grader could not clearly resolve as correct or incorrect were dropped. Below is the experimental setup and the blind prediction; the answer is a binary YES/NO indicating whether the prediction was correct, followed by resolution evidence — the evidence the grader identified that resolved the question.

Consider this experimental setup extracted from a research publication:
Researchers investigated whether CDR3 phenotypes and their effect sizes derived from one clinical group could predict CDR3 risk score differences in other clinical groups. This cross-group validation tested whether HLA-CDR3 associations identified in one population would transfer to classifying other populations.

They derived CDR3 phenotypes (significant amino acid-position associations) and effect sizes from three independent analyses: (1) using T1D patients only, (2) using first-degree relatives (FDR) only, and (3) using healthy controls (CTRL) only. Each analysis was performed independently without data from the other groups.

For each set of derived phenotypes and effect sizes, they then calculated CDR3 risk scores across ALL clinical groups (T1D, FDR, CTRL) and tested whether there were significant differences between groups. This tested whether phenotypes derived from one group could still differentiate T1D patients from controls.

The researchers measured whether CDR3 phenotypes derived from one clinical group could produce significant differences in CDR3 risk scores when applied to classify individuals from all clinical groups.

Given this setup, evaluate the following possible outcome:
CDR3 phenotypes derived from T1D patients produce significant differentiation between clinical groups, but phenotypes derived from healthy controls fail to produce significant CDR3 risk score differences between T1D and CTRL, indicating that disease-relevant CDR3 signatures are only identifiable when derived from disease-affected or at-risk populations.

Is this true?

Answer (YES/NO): NO